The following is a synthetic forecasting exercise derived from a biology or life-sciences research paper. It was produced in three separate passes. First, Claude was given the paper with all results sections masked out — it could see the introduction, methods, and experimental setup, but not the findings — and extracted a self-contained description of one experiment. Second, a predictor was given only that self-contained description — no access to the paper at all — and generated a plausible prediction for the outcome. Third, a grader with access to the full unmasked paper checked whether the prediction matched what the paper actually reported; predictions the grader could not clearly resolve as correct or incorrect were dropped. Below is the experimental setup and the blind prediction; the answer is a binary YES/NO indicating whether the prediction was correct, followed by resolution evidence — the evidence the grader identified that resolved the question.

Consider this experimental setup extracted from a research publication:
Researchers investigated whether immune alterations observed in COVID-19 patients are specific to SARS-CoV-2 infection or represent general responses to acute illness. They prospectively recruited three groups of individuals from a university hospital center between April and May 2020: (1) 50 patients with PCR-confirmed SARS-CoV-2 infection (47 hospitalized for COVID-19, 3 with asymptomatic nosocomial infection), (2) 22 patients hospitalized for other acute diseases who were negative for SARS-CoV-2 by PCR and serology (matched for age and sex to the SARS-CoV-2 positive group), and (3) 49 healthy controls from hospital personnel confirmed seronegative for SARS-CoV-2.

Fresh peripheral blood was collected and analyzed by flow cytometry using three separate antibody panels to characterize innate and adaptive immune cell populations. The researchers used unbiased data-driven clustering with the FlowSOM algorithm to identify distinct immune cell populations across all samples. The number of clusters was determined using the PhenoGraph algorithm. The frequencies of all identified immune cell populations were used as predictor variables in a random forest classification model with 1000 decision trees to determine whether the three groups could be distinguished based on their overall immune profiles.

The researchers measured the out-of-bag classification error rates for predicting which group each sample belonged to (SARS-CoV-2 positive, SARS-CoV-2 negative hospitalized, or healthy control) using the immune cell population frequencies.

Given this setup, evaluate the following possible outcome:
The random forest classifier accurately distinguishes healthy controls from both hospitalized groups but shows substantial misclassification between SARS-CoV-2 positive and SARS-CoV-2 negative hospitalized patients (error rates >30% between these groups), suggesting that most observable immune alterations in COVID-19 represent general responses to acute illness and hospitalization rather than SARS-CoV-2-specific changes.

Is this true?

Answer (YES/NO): NO